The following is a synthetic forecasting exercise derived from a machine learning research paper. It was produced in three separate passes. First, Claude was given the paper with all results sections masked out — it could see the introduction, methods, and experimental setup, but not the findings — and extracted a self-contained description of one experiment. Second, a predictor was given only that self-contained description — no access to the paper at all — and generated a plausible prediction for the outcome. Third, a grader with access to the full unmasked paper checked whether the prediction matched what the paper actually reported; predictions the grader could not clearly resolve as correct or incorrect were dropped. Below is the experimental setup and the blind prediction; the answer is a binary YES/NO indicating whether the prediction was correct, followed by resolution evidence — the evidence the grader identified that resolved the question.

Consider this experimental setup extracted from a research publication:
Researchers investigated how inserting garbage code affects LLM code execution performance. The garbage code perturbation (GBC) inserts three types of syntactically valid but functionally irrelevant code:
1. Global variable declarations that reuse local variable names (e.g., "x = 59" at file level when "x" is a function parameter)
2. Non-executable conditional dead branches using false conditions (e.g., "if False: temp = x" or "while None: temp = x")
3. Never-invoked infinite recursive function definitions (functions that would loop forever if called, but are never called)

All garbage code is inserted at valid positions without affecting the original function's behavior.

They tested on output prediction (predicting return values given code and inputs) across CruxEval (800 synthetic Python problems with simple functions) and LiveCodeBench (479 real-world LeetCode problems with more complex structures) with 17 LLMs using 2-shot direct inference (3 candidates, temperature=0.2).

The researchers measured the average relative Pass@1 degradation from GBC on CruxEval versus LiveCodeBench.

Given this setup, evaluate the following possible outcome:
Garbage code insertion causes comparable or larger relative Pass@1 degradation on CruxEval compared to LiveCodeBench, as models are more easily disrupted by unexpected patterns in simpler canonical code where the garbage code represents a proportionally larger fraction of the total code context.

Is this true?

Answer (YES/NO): YES